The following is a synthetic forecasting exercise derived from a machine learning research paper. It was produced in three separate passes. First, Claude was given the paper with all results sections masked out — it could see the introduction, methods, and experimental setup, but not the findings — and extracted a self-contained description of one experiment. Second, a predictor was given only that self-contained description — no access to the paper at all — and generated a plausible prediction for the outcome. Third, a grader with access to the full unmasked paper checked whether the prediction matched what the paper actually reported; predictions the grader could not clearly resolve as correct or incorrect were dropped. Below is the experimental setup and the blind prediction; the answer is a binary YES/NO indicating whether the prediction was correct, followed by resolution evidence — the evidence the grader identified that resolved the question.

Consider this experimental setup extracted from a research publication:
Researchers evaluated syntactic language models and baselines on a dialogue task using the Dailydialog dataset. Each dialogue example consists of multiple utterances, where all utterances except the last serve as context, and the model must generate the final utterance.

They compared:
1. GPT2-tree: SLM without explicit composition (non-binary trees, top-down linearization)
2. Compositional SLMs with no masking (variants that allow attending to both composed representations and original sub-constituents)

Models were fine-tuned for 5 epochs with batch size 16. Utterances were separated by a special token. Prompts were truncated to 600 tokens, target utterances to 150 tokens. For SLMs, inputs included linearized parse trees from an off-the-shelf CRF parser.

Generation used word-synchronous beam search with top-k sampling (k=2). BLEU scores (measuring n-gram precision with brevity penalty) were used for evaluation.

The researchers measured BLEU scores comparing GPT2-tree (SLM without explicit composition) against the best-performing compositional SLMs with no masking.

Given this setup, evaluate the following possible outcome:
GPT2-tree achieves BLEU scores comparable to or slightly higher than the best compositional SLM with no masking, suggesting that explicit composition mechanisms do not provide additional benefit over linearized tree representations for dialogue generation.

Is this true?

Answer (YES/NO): YES